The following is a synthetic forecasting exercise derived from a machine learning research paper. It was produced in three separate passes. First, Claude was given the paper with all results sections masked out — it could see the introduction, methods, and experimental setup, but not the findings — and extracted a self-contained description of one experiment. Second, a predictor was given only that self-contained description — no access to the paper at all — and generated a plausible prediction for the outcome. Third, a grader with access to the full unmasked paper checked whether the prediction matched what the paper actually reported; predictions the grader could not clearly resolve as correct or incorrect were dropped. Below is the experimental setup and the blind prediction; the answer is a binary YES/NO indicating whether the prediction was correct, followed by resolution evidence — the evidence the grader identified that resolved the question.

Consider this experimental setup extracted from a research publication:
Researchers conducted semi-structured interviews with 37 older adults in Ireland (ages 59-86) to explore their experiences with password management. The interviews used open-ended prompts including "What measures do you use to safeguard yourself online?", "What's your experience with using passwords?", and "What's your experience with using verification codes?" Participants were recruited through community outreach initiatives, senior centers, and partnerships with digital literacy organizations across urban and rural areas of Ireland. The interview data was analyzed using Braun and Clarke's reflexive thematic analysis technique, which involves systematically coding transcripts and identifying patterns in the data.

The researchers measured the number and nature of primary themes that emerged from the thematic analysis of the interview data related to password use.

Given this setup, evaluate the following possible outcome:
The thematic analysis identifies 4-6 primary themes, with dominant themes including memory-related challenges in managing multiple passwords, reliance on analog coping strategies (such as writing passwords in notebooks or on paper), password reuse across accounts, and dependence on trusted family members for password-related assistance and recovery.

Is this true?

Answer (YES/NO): NO